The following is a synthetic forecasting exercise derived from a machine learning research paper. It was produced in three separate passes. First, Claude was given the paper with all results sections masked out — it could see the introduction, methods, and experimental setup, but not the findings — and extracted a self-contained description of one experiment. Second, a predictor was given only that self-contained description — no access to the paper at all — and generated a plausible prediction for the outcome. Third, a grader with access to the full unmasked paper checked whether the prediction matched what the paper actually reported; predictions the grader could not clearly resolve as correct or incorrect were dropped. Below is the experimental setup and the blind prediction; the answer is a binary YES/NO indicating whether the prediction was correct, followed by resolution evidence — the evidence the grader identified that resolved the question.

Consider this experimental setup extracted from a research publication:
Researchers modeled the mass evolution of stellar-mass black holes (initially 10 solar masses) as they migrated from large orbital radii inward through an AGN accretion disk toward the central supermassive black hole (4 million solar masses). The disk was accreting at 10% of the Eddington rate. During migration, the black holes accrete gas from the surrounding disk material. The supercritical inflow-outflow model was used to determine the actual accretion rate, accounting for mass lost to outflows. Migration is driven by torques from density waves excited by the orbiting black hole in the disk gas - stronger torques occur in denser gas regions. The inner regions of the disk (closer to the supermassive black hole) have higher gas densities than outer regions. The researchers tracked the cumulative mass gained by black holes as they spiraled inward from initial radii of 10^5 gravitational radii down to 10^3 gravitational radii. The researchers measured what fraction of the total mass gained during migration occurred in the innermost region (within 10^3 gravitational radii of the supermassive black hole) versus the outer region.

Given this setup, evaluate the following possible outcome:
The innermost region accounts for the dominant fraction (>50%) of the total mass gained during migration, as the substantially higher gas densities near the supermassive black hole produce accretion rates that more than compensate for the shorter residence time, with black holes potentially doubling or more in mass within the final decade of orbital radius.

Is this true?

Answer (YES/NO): NO